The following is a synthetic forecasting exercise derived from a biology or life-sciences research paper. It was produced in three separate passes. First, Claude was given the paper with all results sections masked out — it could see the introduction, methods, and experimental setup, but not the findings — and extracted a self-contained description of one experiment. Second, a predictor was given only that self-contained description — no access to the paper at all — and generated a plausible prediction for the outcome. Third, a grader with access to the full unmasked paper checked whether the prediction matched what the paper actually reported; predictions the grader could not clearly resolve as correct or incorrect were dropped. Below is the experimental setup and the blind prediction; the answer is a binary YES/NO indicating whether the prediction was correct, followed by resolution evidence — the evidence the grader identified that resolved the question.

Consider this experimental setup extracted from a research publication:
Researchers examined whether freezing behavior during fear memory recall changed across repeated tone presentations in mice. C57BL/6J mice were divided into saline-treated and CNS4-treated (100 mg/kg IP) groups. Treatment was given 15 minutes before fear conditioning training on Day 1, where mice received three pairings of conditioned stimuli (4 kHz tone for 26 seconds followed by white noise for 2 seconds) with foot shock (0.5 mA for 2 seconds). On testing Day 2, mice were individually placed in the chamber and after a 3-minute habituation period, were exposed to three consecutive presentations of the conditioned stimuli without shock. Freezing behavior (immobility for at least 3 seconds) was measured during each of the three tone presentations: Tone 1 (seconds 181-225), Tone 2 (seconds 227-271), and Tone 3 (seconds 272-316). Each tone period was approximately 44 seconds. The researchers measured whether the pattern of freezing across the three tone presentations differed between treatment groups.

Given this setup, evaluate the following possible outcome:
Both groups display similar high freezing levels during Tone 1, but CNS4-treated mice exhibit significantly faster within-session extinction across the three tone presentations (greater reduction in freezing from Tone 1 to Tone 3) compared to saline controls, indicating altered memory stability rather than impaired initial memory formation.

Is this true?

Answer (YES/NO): NO